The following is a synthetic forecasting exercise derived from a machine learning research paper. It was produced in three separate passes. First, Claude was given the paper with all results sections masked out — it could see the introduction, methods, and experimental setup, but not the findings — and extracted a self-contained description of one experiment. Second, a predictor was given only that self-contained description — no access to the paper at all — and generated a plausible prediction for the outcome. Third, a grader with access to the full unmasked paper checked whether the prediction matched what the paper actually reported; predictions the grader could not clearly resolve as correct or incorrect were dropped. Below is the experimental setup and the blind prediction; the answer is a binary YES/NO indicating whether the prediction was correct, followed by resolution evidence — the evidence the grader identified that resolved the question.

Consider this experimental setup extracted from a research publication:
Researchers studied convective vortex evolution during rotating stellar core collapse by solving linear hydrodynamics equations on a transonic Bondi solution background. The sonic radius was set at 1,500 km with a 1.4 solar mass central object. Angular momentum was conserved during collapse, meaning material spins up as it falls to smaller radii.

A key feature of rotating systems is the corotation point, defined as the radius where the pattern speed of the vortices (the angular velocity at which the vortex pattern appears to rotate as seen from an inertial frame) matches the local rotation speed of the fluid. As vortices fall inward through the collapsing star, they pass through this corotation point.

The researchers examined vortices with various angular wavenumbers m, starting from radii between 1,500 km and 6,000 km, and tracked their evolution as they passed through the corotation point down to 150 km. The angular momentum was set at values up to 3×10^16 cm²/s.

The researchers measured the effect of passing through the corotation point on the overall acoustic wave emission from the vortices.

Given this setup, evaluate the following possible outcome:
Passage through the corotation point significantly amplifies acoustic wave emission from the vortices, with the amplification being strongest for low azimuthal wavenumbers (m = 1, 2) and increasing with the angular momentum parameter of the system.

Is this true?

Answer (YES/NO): NO